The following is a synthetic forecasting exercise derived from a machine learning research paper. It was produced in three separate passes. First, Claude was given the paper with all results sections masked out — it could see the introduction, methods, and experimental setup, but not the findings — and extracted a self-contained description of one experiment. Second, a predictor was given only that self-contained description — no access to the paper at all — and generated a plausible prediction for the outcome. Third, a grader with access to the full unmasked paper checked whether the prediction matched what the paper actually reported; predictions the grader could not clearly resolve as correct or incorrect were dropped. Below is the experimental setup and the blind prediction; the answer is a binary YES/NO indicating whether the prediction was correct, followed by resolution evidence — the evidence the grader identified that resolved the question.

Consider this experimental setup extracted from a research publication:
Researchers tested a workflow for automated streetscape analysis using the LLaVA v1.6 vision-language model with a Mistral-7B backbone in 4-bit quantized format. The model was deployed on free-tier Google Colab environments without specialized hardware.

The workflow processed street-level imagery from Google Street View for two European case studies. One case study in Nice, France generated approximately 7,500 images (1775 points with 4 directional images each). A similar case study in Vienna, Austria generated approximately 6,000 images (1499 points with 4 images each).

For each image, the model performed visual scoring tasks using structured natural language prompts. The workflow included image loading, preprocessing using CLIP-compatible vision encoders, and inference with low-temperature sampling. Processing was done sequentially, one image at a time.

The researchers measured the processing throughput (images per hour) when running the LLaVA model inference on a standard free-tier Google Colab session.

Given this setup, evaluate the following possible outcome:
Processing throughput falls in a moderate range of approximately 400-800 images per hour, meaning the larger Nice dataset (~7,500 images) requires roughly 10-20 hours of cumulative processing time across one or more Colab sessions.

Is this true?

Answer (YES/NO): NO